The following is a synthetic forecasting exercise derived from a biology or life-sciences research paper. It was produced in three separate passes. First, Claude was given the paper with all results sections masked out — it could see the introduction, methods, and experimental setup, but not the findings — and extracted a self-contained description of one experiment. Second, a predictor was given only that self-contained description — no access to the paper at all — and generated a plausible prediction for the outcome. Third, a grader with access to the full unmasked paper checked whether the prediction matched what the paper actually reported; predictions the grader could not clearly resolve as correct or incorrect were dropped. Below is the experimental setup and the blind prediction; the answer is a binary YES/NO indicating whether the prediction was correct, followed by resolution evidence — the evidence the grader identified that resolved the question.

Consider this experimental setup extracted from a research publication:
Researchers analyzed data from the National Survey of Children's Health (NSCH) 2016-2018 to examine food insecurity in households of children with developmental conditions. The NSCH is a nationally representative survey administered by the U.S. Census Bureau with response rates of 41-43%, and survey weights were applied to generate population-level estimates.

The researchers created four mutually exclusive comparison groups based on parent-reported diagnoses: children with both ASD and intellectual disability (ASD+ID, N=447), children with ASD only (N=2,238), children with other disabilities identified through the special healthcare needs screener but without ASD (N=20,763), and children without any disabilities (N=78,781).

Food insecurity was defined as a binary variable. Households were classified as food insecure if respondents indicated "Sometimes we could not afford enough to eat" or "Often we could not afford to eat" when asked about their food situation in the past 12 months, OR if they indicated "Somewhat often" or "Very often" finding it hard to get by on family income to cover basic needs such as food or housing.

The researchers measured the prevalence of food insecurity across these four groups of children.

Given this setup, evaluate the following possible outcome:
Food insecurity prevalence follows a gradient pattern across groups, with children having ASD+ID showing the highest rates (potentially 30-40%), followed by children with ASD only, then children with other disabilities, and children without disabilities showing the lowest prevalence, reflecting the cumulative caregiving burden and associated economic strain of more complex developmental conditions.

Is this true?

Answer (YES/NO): NO